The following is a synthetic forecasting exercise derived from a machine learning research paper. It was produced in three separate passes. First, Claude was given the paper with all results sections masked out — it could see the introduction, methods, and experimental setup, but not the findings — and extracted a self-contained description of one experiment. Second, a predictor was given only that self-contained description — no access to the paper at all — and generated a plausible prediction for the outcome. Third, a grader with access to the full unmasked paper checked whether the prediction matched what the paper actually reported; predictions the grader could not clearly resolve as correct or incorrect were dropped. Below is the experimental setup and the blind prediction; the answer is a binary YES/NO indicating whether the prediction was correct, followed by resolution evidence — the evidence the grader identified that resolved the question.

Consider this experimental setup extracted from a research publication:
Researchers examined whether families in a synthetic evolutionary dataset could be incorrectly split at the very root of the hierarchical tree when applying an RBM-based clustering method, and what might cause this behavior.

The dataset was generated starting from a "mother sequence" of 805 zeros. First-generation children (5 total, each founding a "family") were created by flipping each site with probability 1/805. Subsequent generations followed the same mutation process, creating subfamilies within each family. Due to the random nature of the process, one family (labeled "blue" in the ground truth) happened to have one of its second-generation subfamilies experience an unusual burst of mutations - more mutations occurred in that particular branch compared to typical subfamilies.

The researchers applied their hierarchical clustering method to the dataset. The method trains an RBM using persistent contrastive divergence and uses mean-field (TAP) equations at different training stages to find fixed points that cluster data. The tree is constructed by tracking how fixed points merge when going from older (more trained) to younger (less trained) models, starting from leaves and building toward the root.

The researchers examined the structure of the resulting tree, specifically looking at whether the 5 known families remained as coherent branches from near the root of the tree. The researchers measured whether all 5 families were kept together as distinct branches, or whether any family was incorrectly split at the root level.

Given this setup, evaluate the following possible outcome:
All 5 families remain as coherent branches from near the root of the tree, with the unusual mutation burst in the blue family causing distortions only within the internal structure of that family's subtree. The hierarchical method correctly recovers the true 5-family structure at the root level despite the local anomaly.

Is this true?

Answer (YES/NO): NO